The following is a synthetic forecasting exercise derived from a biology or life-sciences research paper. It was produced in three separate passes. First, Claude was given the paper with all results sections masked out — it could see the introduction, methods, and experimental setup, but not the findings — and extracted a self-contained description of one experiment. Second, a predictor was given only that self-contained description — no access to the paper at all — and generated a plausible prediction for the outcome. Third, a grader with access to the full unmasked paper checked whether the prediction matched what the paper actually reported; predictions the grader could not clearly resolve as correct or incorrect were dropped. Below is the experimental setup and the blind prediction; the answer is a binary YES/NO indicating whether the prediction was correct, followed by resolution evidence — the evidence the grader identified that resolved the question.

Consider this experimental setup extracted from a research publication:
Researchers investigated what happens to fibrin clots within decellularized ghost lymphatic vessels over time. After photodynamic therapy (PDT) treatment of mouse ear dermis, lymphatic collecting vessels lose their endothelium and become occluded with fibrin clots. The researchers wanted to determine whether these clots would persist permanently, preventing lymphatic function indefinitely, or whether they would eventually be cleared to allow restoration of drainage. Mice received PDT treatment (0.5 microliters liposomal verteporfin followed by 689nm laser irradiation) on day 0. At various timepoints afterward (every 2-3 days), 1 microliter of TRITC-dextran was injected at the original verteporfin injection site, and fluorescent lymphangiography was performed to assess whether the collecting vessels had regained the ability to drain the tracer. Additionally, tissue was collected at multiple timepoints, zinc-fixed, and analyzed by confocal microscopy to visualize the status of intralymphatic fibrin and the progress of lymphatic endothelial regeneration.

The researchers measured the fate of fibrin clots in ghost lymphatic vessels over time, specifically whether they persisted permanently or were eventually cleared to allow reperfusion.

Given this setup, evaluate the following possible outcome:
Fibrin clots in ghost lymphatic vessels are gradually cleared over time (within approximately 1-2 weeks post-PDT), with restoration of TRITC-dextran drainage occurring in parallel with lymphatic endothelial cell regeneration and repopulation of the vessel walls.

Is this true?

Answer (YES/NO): YES